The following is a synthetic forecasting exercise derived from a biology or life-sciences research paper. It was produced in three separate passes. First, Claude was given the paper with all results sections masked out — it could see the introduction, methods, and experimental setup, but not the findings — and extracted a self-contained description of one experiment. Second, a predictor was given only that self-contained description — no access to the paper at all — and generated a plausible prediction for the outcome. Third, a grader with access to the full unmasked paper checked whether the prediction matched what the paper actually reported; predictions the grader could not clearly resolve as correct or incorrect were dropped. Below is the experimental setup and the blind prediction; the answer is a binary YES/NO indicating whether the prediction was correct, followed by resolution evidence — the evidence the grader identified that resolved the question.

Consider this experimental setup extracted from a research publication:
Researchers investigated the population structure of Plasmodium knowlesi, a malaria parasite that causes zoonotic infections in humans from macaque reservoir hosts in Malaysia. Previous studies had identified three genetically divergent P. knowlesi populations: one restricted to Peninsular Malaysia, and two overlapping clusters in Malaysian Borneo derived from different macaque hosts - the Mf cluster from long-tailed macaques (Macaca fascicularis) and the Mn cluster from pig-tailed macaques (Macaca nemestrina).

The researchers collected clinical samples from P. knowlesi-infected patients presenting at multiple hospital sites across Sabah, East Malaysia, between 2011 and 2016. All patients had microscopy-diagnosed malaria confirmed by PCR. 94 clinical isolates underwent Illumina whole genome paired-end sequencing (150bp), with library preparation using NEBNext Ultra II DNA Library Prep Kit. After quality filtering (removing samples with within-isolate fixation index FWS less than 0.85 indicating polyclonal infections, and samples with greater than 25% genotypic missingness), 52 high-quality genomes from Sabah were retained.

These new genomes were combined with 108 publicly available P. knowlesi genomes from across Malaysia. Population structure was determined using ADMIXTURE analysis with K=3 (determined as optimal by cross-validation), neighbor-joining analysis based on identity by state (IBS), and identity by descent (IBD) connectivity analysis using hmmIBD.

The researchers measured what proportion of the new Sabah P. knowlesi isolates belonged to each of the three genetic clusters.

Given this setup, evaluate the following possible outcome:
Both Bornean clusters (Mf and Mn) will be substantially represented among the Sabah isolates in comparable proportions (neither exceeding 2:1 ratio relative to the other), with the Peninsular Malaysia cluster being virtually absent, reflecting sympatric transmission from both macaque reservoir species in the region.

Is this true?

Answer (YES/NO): NO